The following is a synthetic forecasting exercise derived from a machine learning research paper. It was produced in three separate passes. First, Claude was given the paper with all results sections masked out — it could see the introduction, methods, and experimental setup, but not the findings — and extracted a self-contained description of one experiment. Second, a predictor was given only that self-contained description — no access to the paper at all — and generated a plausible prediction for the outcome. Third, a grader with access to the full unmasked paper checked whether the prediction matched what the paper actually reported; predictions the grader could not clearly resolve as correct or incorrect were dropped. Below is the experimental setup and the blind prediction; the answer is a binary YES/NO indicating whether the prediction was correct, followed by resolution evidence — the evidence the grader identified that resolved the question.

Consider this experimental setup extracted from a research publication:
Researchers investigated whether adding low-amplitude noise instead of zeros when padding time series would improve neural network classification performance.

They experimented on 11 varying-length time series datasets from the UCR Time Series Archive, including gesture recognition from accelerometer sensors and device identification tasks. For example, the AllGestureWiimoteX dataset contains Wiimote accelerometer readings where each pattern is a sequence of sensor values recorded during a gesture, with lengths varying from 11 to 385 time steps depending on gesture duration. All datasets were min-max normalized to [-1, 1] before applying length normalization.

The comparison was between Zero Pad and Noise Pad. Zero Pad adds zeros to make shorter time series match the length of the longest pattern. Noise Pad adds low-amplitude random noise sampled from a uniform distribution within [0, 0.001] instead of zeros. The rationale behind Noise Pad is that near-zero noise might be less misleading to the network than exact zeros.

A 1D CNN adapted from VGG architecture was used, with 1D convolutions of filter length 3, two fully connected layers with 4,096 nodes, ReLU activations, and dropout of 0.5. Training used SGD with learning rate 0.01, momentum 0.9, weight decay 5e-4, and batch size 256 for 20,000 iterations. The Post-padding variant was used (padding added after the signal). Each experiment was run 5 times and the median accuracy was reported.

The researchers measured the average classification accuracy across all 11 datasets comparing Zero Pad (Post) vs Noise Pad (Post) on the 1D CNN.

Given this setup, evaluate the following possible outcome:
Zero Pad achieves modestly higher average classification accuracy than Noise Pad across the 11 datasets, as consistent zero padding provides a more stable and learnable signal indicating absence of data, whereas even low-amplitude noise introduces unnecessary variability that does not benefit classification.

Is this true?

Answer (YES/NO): NO